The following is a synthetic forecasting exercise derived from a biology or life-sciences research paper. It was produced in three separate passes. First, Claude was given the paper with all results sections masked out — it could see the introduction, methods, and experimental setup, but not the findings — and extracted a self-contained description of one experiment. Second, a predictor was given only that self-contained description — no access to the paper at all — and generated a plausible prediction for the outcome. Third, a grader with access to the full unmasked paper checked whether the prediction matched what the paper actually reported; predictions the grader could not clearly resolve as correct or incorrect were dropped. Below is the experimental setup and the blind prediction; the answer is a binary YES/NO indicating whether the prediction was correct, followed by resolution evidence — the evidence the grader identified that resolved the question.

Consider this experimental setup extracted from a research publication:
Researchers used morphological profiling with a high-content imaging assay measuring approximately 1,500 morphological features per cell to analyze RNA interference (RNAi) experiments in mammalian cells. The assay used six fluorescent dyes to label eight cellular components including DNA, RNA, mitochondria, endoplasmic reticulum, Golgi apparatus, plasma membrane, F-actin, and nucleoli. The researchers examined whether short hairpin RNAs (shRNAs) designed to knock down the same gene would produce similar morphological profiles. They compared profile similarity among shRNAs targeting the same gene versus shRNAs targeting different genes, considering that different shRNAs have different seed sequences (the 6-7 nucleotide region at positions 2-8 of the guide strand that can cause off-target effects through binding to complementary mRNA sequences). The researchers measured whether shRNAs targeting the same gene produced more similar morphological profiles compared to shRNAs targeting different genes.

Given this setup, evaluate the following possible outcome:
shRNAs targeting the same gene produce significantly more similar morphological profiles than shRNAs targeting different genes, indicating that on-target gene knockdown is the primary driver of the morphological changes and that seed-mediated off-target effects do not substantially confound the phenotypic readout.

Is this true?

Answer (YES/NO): NO